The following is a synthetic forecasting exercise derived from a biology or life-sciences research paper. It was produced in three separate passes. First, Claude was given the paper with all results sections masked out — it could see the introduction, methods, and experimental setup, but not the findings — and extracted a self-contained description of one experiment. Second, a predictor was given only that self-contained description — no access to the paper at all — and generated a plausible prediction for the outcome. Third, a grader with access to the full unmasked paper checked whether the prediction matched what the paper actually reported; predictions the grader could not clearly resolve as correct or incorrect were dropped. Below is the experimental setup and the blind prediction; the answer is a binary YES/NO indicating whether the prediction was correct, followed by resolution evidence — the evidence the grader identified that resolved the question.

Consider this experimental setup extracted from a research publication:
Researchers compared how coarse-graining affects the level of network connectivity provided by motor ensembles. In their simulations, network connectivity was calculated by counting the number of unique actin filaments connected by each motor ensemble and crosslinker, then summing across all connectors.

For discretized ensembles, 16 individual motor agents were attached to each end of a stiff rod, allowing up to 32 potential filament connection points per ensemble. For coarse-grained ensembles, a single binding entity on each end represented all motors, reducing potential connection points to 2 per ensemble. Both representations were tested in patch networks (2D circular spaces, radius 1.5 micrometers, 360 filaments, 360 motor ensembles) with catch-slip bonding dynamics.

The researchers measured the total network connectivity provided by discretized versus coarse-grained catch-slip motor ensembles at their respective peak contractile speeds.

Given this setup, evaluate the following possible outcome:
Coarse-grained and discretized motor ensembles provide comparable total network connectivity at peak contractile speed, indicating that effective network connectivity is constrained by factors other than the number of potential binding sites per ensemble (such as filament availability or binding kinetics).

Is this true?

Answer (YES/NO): NO